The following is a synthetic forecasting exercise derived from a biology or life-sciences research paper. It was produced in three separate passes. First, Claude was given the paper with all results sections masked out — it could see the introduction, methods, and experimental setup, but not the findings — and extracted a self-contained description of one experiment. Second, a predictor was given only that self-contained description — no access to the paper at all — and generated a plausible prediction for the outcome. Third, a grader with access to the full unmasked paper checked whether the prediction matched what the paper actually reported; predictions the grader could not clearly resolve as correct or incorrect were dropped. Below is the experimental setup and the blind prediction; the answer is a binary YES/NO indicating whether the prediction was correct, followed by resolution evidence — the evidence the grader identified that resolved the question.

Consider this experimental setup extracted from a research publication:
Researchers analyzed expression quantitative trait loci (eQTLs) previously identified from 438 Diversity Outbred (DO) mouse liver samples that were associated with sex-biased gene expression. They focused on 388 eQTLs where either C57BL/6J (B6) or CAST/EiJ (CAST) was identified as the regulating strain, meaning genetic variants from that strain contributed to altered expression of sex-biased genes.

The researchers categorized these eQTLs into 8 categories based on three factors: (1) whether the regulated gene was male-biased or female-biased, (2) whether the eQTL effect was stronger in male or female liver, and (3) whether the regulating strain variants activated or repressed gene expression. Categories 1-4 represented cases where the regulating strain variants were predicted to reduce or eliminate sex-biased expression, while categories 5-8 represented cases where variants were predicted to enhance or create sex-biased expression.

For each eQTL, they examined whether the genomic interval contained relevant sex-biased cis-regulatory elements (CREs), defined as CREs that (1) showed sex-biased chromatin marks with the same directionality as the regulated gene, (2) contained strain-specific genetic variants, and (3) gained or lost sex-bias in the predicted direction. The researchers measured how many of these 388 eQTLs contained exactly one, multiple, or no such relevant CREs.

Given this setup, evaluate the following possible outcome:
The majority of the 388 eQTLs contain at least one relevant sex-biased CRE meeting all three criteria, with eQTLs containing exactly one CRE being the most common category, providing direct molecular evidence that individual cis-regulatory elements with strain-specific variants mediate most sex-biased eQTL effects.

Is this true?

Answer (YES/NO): NO